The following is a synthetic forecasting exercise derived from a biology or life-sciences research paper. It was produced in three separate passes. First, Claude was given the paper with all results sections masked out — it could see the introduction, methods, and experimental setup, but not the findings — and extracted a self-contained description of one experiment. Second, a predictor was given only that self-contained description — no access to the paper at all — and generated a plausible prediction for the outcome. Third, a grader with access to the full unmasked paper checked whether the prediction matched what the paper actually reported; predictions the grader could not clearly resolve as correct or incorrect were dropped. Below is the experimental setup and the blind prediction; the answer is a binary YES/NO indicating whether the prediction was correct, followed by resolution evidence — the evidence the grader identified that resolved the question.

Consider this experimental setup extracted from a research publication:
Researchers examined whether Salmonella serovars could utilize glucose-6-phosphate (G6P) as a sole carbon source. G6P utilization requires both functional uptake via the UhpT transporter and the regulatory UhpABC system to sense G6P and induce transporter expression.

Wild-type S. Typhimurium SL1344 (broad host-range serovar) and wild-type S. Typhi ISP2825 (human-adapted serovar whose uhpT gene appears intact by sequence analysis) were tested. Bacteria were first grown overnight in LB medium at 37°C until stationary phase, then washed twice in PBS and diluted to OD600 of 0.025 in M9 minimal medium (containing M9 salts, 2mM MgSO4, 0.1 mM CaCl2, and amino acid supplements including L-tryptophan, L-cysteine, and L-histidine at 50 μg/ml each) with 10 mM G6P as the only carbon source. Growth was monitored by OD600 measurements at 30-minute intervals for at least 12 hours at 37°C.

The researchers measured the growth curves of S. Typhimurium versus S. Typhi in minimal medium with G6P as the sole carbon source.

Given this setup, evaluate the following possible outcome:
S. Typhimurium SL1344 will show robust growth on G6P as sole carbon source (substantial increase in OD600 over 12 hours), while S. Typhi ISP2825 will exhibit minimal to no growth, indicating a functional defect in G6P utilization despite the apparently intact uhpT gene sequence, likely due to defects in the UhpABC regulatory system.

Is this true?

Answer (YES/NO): YES